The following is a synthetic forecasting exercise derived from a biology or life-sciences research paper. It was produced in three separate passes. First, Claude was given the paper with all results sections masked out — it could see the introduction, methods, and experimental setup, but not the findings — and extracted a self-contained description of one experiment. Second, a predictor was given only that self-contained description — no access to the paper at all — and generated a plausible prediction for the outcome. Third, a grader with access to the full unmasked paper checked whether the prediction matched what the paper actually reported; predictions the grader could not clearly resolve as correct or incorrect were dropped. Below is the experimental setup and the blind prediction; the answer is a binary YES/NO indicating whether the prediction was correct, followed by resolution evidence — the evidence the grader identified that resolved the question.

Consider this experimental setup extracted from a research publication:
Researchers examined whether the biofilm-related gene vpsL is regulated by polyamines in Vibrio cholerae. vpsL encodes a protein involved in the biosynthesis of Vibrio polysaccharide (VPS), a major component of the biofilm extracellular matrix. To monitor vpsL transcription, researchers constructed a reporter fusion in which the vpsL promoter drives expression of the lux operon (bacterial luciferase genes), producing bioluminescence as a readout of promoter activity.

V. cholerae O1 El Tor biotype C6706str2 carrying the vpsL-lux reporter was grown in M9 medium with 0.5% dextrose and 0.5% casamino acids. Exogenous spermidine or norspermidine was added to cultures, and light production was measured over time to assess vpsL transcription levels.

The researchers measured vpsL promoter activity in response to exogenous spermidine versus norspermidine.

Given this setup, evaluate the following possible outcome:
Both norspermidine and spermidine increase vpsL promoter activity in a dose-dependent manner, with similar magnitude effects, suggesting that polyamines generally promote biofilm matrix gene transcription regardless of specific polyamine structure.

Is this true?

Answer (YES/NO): NO